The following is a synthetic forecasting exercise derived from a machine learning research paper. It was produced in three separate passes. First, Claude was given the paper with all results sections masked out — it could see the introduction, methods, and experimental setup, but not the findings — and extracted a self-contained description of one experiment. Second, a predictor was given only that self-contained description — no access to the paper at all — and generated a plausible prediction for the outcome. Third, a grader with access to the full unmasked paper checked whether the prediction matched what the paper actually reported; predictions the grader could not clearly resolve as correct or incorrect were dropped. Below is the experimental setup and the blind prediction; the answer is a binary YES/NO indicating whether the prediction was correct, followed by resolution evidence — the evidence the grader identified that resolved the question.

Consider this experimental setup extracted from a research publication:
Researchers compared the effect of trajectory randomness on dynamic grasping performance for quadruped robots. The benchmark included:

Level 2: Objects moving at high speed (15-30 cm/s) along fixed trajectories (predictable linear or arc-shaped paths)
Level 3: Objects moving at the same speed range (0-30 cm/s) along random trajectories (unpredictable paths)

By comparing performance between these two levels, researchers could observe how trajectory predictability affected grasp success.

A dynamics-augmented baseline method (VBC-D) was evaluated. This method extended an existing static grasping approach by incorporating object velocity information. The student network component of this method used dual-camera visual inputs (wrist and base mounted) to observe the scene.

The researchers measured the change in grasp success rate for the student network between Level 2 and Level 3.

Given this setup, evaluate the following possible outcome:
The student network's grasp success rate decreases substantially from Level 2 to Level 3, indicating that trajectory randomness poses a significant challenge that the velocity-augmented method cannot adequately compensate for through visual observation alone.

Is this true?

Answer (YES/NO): YES